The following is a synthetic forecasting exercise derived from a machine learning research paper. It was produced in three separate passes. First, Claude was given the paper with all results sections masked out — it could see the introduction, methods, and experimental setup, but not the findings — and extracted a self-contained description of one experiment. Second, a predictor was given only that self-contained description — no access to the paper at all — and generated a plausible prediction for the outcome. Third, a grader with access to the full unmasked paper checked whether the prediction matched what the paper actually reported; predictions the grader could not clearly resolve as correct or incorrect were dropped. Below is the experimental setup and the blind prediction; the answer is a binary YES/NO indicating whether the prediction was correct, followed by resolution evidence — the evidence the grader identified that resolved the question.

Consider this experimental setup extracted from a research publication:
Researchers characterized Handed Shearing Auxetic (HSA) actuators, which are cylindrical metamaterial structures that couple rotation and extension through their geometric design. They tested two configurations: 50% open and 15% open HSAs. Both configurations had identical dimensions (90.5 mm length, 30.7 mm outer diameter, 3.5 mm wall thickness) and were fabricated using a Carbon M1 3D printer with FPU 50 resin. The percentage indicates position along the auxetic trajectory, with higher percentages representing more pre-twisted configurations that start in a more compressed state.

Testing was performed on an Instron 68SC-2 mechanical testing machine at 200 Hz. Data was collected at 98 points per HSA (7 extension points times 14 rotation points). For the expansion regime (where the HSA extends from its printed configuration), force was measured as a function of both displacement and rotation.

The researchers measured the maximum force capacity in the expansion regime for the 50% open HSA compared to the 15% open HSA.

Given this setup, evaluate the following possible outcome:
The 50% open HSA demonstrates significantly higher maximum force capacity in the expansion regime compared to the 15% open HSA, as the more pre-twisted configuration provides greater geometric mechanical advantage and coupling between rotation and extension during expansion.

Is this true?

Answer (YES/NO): YES